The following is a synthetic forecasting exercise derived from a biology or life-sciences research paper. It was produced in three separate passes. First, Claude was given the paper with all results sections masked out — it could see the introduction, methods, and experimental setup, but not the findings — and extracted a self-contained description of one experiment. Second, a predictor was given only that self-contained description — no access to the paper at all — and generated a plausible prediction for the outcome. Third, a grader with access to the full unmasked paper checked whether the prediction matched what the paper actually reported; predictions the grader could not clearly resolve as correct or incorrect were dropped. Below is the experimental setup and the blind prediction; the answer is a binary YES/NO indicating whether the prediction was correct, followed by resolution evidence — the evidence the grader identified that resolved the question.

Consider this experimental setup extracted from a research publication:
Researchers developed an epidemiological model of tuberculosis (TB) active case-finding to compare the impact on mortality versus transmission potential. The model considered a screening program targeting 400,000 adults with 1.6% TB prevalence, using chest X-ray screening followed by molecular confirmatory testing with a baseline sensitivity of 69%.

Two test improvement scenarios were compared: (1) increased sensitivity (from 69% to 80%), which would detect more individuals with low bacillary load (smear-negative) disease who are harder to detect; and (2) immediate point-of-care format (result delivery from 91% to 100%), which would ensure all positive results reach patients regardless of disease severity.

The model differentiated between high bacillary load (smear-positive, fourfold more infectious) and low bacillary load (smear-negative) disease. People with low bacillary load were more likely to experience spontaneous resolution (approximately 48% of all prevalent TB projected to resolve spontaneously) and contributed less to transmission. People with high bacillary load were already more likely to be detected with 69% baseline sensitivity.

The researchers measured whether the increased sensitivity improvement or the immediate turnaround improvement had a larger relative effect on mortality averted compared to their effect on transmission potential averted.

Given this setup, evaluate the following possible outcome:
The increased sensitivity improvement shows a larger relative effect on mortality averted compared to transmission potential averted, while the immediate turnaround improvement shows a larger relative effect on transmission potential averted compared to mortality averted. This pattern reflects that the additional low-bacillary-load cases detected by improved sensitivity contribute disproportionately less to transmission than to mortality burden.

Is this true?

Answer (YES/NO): NO